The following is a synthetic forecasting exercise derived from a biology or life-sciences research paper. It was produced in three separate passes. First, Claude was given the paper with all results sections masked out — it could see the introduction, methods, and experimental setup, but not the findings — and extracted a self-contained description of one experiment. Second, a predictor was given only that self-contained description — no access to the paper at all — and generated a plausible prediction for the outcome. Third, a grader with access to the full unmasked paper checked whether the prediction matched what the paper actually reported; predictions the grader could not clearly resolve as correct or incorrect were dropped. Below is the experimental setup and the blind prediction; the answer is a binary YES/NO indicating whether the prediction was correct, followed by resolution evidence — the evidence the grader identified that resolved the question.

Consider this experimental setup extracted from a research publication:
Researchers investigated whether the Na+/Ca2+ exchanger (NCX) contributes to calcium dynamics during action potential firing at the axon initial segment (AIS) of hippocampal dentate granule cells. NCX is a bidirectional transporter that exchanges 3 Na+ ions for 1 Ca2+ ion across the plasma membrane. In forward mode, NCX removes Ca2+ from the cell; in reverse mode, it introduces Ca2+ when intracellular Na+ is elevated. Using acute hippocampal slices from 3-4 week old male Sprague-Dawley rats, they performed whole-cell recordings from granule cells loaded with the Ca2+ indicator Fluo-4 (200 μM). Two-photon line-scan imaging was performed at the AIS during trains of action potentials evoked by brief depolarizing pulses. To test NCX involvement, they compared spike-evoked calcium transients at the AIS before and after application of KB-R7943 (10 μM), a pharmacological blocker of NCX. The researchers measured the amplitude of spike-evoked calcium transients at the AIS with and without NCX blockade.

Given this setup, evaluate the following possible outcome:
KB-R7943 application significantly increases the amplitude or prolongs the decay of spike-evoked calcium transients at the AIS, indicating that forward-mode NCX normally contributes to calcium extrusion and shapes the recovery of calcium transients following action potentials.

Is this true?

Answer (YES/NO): NO